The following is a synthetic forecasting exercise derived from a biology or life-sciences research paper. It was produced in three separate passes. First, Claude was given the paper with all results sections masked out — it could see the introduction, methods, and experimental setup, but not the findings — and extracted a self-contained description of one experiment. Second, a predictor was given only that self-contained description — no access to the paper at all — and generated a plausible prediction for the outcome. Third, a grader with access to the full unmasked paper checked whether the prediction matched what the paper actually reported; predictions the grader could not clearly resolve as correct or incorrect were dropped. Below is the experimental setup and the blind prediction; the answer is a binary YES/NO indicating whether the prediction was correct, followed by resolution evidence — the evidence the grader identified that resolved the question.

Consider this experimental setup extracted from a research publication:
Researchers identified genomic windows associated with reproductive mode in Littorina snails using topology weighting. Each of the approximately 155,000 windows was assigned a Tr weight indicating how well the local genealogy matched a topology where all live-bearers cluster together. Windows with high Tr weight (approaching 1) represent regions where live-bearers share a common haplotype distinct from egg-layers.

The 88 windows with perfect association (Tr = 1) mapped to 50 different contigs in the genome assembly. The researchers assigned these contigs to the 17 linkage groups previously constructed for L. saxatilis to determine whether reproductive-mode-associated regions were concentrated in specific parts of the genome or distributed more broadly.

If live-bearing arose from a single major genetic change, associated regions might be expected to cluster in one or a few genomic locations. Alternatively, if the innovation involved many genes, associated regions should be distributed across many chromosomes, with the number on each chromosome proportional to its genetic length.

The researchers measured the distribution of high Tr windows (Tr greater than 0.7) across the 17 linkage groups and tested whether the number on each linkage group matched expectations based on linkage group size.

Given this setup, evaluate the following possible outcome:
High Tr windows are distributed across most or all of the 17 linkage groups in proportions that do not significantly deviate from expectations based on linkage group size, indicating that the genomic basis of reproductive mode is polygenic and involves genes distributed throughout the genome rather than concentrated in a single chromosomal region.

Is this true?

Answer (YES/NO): YES